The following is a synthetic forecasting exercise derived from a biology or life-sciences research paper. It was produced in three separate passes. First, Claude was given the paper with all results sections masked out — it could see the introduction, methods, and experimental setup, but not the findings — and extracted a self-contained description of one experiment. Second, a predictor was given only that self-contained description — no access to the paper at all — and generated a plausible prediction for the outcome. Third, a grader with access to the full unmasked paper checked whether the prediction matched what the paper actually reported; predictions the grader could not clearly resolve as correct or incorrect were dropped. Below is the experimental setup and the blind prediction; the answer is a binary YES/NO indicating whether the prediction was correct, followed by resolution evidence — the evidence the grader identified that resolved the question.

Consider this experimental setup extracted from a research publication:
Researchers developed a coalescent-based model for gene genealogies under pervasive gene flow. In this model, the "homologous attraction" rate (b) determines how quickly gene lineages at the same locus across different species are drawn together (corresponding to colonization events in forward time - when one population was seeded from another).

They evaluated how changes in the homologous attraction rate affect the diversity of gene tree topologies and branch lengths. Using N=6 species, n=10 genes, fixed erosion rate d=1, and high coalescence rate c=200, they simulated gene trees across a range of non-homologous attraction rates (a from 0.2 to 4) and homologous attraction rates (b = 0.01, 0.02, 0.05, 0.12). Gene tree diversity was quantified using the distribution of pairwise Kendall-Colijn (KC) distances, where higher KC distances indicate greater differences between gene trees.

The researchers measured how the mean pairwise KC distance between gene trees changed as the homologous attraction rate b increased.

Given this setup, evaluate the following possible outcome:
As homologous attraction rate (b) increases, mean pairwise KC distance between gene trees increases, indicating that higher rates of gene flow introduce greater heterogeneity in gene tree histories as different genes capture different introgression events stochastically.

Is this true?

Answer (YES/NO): NO